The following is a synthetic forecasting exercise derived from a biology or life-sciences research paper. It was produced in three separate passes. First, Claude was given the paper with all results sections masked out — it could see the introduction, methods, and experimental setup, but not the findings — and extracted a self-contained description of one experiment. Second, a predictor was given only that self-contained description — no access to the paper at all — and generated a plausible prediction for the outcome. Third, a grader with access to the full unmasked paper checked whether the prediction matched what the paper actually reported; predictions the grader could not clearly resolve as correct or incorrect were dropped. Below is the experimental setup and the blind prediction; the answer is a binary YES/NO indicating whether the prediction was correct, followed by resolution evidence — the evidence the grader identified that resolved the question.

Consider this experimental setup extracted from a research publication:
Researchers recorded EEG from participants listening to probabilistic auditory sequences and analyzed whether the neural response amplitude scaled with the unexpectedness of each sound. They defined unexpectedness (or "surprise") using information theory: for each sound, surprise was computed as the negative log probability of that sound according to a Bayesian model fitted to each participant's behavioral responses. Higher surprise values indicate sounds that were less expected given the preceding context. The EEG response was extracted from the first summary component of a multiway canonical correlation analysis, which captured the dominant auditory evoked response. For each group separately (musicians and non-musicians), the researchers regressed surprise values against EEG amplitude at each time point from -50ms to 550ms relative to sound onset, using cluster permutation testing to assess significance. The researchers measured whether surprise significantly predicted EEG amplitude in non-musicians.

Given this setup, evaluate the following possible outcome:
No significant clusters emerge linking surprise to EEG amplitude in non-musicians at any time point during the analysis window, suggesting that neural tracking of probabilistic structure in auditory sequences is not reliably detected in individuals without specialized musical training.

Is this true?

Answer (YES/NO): NO